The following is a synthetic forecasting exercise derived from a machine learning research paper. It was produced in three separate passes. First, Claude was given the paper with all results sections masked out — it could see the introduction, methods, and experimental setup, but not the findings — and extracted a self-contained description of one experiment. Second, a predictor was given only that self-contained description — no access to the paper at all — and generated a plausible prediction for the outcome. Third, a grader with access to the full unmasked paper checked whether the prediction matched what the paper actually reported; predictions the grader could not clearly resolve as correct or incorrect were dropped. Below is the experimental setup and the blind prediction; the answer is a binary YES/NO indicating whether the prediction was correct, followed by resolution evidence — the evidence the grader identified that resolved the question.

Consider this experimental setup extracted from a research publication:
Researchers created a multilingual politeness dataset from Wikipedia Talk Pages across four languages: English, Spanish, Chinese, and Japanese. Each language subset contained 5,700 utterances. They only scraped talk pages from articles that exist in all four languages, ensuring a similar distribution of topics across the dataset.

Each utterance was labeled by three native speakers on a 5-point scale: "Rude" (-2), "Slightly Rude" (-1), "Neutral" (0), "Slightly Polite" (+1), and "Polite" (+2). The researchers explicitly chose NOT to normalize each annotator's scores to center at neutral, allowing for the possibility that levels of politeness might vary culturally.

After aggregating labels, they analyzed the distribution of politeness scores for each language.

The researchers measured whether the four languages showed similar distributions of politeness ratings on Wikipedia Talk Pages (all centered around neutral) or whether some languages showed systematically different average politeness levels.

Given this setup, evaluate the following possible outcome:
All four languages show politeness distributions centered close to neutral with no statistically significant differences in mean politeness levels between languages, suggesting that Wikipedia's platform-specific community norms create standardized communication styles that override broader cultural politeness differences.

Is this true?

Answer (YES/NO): NO